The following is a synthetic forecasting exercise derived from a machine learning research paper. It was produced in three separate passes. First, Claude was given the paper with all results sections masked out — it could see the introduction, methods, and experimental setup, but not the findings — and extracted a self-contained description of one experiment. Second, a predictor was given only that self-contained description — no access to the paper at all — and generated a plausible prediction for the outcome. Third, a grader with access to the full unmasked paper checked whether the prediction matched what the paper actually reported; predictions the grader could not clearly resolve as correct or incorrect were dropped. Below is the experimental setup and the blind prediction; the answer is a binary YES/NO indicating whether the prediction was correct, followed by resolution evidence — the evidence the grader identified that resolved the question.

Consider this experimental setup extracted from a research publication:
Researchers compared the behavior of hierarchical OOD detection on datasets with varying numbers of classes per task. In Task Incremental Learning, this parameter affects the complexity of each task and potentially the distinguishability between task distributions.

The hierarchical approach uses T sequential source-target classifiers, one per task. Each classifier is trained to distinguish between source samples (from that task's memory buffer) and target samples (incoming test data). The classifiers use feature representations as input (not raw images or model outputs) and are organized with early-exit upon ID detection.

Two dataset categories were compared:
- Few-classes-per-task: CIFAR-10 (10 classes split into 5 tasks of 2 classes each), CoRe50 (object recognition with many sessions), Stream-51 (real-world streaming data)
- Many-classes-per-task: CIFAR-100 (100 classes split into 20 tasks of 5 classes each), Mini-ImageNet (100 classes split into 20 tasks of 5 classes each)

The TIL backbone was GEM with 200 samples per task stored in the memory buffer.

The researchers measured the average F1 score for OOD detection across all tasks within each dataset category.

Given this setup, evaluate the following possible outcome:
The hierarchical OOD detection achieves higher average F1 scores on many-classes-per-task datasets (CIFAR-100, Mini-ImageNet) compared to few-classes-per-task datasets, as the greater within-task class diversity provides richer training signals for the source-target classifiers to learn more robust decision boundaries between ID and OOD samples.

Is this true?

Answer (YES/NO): NO